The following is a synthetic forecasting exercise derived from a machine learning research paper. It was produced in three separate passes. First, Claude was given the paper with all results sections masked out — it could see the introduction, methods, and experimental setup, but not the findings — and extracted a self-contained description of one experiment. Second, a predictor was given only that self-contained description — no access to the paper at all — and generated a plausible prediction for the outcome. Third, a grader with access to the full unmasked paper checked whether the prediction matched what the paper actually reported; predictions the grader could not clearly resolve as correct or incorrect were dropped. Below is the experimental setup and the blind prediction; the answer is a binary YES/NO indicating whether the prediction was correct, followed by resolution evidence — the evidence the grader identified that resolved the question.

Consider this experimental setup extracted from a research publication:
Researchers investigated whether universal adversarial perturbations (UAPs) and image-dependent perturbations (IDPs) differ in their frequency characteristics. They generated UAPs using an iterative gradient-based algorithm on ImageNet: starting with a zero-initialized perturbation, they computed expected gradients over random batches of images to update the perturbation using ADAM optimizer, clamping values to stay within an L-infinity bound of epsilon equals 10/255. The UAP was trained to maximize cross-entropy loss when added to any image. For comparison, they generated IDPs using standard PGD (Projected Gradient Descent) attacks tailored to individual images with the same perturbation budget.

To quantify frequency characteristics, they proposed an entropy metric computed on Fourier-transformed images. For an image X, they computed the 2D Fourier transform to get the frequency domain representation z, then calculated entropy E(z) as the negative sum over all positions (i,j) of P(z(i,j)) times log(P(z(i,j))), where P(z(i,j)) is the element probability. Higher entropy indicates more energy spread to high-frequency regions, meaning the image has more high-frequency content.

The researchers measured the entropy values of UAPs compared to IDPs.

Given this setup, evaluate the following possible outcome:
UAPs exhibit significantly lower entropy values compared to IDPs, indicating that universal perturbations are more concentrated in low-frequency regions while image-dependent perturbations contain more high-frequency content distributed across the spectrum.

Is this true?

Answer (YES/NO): NO